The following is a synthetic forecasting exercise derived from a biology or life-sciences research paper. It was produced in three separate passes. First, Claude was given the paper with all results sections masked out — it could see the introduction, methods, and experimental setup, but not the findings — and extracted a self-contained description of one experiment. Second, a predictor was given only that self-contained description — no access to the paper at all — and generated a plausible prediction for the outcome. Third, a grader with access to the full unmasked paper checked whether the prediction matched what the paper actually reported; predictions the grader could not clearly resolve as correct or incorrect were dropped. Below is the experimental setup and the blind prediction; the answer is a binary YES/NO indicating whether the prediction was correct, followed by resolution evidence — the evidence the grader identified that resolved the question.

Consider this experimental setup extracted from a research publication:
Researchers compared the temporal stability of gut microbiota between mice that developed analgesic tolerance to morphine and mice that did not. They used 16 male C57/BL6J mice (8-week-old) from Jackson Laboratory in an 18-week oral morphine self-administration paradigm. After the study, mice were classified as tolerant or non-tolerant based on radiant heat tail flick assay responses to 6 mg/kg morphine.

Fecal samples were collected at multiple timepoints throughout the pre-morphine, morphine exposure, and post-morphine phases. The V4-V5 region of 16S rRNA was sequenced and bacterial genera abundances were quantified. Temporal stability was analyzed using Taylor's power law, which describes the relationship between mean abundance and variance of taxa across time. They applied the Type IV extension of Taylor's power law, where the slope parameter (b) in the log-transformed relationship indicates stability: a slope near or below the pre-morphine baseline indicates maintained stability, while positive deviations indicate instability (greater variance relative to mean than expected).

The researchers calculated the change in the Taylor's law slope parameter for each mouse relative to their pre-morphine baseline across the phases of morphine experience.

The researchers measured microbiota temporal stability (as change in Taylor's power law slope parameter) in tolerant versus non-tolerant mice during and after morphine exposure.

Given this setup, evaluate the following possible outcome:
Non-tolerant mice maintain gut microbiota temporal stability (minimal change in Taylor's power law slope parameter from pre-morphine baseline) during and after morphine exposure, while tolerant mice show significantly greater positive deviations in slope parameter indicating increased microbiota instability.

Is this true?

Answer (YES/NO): YES